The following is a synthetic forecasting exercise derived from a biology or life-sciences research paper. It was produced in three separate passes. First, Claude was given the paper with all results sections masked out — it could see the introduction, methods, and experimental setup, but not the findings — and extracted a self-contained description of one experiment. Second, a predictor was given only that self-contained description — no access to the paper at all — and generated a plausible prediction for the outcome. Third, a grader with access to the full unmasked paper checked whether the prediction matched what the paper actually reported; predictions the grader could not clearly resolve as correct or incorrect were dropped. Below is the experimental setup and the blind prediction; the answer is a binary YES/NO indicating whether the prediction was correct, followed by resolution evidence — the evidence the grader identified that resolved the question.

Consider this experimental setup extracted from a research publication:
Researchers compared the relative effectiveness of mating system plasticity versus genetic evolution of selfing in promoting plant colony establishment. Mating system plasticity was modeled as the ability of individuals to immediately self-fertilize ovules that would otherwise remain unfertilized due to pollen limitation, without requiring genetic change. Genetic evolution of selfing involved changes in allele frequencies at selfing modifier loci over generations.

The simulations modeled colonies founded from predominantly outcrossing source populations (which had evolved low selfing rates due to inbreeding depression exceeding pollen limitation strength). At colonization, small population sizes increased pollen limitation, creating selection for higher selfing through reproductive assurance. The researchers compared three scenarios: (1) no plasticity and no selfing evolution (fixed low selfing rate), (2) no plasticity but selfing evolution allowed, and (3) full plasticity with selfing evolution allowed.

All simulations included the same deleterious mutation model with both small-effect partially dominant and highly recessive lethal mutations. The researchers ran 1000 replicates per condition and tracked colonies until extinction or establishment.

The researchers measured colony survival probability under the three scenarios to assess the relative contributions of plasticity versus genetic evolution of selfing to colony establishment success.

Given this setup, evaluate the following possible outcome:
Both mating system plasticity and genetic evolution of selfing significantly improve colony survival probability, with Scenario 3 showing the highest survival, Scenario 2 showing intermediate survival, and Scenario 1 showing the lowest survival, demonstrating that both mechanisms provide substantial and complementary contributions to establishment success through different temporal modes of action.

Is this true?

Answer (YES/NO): NO